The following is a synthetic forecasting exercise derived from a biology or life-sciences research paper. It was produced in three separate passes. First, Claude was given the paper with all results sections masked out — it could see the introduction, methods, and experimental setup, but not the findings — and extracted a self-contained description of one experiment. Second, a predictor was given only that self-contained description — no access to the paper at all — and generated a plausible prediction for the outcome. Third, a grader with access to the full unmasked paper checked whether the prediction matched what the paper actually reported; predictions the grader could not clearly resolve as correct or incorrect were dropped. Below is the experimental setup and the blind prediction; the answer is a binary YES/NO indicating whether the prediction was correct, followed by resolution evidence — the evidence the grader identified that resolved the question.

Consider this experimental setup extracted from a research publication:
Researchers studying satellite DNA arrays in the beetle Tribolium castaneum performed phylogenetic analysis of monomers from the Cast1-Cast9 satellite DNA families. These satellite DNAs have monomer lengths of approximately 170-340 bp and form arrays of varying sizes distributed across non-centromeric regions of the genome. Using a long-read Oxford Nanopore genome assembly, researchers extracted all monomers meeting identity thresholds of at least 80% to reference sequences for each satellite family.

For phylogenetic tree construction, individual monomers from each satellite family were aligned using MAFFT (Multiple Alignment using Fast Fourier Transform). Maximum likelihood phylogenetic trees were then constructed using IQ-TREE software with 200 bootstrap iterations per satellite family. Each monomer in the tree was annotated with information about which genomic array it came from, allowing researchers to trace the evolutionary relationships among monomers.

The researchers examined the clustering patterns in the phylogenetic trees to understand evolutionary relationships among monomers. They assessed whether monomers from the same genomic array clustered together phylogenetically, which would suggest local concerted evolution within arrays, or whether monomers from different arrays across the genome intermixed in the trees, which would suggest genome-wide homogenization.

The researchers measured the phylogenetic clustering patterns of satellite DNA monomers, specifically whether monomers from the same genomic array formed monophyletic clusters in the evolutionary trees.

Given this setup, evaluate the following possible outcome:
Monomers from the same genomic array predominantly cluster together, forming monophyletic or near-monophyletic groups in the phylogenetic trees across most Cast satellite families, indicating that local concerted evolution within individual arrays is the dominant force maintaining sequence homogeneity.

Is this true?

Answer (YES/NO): YES